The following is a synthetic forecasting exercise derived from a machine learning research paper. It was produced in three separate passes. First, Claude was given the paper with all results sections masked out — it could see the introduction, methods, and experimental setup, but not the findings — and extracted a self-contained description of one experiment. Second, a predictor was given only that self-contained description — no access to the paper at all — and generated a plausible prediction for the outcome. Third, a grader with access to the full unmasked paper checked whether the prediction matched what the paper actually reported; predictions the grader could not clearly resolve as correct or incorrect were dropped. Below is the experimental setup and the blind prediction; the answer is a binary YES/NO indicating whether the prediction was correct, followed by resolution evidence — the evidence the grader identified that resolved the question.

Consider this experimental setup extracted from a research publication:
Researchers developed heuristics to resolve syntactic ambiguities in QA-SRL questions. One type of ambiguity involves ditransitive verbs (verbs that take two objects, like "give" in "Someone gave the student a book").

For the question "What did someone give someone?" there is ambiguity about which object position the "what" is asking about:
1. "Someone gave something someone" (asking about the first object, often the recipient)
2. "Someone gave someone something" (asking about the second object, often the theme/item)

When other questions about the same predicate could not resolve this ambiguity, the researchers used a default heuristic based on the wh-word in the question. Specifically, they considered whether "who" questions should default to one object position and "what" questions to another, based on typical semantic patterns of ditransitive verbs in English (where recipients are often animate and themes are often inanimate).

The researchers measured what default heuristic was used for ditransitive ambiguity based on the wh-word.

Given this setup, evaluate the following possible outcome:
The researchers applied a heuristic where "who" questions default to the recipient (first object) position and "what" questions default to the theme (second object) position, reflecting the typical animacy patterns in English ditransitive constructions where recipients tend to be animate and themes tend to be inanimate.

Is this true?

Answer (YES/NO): YES